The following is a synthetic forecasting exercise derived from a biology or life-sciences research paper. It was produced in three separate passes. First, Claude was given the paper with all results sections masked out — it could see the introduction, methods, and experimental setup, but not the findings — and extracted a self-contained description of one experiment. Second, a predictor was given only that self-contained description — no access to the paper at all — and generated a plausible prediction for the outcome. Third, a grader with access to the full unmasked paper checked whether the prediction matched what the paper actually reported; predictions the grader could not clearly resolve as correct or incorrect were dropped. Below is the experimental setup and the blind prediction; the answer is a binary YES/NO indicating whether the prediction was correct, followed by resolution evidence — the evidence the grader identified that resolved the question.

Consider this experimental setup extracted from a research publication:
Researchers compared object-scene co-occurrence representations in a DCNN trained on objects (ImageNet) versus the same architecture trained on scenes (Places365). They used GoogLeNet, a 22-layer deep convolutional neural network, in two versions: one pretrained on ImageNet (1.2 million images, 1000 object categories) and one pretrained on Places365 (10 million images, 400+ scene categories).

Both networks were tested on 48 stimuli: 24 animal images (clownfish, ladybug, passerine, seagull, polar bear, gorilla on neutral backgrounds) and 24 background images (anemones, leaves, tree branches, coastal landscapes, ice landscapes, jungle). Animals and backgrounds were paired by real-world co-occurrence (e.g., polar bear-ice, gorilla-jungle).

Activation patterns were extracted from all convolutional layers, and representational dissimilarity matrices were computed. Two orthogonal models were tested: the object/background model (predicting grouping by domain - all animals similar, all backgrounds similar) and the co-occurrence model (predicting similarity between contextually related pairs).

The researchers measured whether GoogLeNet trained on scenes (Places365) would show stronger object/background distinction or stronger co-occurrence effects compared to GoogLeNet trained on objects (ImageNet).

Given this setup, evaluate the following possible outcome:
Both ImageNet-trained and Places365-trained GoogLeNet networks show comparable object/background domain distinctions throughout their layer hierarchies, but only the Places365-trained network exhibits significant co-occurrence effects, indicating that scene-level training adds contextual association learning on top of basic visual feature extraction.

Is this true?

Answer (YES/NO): NO